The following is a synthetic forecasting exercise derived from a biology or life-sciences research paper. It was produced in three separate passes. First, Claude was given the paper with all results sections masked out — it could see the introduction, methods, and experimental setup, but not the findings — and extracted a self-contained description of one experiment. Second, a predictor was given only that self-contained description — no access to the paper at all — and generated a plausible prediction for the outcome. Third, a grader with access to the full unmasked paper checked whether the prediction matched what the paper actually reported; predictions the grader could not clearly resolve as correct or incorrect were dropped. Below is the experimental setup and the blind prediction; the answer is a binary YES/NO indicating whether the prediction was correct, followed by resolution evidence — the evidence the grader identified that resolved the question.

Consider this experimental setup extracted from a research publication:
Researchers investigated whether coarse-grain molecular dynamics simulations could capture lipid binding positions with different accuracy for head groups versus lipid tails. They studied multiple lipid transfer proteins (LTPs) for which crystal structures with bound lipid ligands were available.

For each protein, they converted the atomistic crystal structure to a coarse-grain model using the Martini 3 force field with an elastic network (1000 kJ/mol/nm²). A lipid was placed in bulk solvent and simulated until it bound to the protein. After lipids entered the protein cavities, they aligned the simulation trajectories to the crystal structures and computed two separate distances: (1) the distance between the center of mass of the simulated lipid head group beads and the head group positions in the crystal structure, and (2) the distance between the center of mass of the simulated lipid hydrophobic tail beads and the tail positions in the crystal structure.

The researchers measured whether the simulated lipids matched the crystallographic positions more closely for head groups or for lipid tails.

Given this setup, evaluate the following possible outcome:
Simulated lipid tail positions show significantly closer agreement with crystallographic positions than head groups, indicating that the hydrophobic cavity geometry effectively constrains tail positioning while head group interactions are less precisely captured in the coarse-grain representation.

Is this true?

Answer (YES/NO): YES